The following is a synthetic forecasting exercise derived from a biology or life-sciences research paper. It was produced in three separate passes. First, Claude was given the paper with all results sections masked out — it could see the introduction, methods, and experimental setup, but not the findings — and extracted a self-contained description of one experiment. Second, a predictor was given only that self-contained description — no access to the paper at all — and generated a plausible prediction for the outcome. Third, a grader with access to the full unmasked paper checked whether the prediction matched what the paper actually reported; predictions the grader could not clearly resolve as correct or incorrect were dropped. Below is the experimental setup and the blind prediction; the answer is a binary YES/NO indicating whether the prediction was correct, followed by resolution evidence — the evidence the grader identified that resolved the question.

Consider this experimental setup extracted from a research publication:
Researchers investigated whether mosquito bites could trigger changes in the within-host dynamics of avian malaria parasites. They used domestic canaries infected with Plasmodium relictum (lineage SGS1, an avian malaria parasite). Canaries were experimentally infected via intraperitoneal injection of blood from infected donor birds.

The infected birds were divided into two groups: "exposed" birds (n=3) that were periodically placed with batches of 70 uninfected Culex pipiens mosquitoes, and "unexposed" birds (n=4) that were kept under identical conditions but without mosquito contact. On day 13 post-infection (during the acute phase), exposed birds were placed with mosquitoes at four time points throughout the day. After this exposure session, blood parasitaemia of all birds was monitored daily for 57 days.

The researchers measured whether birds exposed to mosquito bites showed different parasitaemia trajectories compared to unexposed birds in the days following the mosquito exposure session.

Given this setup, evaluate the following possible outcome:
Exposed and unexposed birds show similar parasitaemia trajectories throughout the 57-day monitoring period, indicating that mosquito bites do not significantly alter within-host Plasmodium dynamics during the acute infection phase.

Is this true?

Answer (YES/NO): NO